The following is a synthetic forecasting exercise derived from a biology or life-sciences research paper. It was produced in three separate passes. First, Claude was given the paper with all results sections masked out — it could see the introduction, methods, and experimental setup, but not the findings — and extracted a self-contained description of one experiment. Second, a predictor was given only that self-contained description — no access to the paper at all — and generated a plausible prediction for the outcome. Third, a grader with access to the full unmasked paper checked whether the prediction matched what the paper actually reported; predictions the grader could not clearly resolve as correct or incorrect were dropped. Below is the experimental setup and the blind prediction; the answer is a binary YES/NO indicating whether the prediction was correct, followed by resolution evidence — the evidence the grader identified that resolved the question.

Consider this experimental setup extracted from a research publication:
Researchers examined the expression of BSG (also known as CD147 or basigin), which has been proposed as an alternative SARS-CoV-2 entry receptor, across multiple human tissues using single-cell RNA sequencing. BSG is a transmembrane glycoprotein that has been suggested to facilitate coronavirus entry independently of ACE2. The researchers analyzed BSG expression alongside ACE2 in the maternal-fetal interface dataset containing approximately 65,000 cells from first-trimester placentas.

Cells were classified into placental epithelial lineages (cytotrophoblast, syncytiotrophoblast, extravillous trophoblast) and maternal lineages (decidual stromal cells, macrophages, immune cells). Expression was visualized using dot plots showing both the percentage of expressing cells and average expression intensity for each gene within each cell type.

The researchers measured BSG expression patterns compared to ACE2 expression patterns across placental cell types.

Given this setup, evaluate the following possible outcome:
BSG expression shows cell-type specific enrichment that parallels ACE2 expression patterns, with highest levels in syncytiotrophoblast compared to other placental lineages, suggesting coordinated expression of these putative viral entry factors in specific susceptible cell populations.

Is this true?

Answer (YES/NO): NO